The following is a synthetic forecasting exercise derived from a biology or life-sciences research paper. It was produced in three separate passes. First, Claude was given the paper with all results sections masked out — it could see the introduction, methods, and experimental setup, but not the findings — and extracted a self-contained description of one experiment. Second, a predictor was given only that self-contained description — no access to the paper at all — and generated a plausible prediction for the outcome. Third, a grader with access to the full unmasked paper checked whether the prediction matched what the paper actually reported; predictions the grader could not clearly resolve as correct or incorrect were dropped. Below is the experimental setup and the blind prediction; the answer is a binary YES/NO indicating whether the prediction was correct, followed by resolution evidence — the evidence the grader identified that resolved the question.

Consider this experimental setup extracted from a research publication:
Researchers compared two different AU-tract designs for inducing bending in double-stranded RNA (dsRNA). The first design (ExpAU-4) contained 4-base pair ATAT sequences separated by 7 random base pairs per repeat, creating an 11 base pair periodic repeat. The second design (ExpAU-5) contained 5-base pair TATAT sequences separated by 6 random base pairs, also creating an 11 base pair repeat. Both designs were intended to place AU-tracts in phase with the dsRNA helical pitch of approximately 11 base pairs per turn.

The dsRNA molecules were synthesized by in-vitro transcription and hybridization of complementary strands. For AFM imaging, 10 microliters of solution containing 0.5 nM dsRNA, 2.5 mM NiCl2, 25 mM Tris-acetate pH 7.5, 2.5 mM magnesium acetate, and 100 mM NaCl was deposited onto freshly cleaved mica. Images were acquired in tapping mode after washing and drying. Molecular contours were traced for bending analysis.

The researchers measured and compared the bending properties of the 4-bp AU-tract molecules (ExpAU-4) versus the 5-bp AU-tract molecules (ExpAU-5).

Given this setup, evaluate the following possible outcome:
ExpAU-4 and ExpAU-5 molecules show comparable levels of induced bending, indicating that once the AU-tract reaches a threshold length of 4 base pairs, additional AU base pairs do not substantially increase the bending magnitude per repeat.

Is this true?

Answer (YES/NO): NO